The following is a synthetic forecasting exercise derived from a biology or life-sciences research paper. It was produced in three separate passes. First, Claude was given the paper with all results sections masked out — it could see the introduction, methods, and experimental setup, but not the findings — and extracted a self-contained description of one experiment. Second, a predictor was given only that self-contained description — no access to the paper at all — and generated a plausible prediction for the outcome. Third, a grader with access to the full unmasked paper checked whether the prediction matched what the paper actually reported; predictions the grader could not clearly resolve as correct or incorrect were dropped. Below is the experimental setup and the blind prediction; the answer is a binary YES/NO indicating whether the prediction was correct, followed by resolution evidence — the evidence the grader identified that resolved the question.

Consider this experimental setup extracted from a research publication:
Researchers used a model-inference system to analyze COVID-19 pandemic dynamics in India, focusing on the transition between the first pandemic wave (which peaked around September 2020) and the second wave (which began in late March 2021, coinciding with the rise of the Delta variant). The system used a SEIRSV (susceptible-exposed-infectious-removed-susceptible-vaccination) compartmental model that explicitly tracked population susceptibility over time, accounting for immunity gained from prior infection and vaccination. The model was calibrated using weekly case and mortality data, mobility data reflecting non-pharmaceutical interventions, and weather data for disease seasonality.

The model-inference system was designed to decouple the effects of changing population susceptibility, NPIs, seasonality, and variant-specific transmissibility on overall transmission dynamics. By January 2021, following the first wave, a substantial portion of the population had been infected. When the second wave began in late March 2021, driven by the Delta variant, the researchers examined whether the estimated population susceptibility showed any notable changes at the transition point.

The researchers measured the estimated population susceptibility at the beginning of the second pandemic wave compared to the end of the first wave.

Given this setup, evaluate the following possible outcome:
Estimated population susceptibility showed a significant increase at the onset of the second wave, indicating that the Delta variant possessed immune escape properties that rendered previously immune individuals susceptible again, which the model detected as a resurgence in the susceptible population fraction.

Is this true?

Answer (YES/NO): YES